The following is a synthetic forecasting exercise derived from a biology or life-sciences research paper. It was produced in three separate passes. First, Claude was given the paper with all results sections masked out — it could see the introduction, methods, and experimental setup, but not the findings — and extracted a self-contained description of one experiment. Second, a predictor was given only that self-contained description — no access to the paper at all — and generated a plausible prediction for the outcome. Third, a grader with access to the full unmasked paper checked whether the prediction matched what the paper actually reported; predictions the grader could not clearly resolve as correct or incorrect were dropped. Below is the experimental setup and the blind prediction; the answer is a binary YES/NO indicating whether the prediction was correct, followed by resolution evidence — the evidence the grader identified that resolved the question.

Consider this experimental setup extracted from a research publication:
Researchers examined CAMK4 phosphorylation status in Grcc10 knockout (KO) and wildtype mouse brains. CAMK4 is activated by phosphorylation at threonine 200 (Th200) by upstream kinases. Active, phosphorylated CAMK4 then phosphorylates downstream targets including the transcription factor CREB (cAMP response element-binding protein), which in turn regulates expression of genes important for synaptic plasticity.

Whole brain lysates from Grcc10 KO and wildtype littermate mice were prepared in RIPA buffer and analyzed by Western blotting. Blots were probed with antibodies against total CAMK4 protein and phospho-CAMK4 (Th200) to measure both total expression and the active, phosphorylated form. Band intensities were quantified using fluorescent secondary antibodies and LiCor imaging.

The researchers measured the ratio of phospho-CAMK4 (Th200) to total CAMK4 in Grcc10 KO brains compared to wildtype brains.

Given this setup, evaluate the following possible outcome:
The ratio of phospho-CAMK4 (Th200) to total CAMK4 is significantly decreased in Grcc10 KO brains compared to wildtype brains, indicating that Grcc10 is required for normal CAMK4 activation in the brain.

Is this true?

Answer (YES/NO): YES